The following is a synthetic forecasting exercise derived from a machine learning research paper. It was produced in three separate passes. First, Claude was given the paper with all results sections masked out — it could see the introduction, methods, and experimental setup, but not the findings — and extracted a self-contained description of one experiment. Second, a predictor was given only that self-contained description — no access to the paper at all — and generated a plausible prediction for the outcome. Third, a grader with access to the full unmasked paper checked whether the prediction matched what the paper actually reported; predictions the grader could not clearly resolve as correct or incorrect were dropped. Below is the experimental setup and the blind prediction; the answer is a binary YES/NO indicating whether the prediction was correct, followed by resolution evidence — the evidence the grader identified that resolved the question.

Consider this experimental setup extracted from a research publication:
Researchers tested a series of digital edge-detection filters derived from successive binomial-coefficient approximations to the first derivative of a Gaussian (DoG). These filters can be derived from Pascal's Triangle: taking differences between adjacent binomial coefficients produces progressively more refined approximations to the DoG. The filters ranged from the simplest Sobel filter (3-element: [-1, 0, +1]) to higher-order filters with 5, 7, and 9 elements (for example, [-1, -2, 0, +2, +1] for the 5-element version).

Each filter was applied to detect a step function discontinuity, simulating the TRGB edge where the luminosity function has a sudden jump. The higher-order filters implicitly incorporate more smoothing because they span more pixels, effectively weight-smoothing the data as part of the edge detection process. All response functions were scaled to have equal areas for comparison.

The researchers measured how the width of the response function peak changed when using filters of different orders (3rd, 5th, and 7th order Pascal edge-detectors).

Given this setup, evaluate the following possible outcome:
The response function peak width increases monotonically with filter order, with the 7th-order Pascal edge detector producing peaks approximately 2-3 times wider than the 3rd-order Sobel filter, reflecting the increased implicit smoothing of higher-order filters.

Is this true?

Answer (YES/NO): NO